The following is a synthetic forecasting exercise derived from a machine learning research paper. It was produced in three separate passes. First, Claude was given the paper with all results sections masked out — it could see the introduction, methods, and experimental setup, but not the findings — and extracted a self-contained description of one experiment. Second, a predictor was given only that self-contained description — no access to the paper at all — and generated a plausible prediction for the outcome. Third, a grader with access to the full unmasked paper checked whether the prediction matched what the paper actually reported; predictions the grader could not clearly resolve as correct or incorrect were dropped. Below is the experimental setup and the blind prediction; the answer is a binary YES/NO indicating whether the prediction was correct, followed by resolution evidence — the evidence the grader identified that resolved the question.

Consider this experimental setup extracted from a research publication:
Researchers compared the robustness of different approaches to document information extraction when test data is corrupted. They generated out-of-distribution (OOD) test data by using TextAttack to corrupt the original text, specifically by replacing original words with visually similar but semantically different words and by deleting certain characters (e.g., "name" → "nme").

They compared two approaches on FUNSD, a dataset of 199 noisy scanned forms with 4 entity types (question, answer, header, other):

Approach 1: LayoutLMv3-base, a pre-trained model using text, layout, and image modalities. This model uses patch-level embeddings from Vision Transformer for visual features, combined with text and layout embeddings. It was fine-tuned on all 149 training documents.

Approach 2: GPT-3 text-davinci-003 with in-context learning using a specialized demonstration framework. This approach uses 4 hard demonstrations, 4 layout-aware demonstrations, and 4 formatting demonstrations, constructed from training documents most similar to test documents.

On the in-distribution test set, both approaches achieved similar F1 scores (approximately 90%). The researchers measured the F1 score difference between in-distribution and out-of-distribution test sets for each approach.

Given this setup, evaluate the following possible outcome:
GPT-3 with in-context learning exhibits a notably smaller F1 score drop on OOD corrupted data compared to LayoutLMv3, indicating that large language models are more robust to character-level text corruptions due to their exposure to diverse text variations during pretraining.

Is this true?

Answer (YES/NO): YES